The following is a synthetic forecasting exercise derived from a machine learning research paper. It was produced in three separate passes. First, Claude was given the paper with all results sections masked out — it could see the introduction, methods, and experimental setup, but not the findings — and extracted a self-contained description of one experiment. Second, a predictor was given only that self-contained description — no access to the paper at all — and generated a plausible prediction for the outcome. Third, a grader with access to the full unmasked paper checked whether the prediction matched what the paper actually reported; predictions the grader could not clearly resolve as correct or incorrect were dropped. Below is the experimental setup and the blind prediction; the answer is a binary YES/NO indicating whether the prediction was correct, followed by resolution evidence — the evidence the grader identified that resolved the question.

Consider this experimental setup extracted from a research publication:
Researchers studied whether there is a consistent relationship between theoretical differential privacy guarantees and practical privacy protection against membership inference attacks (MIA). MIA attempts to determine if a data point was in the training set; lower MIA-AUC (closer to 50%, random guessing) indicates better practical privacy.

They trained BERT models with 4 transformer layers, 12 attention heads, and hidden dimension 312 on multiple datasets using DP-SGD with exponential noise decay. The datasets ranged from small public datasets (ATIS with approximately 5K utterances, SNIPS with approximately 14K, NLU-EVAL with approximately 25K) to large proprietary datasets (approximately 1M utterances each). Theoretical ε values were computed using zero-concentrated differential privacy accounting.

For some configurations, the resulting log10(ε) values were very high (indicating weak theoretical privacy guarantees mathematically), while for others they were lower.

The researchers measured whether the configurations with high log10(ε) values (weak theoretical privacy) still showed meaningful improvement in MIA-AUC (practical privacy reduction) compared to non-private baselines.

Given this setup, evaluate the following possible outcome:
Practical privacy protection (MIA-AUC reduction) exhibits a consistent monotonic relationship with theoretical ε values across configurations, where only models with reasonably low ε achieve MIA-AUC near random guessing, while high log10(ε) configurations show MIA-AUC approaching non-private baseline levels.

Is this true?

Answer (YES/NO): NO